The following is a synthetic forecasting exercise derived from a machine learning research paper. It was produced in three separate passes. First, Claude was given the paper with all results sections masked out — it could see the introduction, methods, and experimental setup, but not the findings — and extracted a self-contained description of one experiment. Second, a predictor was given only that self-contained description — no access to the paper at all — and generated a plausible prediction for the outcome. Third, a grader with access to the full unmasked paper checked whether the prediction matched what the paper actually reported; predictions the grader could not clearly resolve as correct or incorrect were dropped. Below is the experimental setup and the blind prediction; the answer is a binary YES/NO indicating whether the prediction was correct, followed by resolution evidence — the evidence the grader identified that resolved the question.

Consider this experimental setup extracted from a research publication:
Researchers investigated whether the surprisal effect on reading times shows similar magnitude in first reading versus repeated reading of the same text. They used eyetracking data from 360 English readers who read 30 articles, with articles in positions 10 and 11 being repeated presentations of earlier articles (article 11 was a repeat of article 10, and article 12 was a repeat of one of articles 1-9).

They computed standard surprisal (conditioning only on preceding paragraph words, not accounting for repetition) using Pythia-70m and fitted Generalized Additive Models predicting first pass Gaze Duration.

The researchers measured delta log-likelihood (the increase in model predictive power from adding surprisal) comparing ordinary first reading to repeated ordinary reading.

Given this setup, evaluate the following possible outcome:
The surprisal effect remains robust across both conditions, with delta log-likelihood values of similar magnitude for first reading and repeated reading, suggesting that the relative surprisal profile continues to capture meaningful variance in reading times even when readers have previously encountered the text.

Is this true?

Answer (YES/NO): NO